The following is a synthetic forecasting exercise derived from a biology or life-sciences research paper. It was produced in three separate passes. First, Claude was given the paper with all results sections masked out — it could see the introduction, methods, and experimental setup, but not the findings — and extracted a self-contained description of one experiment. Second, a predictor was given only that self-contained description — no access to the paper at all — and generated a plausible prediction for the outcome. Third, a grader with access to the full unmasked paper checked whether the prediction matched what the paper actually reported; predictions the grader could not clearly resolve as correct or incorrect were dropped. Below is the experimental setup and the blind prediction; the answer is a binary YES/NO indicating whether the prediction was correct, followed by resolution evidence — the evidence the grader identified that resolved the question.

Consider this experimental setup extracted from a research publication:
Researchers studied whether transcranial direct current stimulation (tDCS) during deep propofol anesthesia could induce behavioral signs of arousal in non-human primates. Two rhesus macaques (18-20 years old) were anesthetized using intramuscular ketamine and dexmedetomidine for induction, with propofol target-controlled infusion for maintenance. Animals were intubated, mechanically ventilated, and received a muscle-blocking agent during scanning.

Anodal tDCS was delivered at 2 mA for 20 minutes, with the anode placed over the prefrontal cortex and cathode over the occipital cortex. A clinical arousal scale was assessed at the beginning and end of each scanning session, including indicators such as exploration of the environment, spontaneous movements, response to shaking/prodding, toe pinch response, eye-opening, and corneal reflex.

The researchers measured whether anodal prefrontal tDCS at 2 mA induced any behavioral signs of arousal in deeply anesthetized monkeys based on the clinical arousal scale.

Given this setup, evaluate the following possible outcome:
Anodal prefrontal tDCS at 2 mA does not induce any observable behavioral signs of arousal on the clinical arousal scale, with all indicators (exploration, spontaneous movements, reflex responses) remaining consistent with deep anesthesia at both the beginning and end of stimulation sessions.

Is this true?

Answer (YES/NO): YES